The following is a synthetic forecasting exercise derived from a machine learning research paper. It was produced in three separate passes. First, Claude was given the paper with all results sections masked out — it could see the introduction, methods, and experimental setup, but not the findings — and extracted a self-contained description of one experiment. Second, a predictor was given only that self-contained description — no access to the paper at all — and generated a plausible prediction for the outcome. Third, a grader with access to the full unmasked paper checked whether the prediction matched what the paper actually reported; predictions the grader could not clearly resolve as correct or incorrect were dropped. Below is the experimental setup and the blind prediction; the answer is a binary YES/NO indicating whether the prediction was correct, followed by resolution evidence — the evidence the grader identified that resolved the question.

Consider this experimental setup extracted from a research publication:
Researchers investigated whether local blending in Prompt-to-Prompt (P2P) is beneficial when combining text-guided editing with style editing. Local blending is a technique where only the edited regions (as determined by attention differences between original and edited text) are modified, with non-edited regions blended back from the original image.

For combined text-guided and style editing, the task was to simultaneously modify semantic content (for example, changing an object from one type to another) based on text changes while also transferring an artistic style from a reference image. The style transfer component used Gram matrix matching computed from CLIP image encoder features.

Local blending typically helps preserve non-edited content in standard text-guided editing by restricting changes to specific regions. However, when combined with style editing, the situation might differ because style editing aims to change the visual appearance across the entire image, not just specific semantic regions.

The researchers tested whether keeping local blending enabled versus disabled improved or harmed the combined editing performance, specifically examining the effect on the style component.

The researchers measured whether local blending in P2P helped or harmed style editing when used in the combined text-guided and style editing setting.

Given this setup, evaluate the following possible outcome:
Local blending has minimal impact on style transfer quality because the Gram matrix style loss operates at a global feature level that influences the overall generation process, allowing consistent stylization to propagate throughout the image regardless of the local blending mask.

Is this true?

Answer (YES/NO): NO